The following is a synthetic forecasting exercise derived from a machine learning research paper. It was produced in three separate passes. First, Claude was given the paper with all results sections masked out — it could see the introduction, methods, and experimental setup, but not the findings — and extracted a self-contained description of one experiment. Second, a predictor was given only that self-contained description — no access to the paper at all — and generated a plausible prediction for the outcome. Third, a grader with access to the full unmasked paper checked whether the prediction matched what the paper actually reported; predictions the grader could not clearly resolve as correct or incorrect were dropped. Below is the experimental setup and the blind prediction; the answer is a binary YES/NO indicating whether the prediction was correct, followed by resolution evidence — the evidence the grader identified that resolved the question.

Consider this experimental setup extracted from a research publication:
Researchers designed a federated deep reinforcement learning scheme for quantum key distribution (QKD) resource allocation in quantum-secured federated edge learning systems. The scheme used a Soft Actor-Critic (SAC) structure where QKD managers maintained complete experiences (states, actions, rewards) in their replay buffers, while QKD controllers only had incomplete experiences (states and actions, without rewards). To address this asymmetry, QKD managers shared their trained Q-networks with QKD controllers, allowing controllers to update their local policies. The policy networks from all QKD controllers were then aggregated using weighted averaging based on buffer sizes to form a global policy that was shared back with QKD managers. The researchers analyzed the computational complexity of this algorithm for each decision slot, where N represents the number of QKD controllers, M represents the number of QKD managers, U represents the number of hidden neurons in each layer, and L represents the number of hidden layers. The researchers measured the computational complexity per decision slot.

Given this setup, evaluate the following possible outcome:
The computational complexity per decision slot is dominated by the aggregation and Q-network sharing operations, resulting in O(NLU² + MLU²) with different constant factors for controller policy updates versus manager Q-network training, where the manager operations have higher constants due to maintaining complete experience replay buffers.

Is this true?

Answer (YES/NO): NO